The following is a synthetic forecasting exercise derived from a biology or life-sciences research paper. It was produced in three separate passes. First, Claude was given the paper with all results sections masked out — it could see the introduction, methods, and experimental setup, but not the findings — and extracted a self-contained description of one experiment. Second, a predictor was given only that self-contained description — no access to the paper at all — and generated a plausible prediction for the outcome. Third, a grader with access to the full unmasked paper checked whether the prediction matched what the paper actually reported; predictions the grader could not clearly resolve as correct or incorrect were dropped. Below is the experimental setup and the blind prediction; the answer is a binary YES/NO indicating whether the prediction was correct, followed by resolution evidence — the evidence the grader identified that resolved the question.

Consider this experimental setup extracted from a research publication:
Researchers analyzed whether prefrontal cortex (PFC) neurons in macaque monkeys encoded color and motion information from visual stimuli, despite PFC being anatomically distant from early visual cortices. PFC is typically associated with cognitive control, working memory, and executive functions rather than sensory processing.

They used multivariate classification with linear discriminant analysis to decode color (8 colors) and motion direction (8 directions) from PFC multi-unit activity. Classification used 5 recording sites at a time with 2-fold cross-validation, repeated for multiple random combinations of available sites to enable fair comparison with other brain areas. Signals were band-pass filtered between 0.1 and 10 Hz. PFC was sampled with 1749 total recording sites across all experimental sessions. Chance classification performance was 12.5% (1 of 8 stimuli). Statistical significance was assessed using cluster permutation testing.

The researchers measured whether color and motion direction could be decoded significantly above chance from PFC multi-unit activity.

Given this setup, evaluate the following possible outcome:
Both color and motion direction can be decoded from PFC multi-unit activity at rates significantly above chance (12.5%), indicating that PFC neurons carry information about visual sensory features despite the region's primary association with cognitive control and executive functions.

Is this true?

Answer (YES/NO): YES